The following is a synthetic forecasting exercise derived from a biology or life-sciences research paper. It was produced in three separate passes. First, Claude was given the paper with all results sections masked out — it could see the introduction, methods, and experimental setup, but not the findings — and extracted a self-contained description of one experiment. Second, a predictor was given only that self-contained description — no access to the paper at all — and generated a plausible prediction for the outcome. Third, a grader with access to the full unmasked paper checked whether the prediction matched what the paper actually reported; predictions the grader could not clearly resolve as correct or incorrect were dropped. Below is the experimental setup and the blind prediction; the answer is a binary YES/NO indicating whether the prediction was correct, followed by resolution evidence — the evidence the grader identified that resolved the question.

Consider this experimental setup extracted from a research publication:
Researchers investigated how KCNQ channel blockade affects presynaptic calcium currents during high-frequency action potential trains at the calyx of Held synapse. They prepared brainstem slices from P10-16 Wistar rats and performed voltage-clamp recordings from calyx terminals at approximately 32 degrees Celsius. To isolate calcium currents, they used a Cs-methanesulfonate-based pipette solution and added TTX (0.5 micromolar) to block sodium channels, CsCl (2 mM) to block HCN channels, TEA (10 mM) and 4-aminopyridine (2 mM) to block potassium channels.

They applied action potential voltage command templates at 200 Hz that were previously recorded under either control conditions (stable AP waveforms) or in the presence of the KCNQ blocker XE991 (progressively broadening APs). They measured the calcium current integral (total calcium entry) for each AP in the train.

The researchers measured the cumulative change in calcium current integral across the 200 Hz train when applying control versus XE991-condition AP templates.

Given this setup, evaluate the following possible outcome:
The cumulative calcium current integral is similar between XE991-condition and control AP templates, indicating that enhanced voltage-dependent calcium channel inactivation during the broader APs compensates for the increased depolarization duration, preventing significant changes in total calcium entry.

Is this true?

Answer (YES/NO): NO